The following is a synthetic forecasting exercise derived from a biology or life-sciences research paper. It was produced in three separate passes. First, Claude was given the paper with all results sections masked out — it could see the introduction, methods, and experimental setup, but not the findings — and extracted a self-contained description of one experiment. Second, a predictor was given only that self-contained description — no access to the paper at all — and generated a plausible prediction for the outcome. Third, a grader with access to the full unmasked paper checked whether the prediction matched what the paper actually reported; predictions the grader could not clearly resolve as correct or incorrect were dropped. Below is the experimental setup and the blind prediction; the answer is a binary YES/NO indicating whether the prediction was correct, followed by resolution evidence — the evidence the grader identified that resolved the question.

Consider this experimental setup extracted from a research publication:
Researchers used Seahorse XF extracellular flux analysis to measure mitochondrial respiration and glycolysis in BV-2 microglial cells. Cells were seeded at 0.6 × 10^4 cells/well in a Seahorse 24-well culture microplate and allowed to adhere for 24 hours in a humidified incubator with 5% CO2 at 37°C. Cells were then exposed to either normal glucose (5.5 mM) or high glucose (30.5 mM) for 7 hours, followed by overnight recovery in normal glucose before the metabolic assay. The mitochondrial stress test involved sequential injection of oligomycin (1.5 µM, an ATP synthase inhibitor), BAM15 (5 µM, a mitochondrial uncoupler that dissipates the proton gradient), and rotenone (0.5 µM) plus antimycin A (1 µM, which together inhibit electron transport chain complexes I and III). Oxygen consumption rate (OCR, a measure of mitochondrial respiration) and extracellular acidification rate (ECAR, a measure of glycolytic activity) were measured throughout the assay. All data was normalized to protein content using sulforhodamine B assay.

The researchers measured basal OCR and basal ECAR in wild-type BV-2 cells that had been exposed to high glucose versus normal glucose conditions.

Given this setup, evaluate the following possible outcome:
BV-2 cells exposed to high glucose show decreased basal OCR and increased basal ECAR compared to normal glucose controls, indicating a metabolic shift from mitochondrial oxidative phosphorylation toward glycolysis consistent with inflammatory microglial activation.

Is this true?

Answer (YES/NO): YES